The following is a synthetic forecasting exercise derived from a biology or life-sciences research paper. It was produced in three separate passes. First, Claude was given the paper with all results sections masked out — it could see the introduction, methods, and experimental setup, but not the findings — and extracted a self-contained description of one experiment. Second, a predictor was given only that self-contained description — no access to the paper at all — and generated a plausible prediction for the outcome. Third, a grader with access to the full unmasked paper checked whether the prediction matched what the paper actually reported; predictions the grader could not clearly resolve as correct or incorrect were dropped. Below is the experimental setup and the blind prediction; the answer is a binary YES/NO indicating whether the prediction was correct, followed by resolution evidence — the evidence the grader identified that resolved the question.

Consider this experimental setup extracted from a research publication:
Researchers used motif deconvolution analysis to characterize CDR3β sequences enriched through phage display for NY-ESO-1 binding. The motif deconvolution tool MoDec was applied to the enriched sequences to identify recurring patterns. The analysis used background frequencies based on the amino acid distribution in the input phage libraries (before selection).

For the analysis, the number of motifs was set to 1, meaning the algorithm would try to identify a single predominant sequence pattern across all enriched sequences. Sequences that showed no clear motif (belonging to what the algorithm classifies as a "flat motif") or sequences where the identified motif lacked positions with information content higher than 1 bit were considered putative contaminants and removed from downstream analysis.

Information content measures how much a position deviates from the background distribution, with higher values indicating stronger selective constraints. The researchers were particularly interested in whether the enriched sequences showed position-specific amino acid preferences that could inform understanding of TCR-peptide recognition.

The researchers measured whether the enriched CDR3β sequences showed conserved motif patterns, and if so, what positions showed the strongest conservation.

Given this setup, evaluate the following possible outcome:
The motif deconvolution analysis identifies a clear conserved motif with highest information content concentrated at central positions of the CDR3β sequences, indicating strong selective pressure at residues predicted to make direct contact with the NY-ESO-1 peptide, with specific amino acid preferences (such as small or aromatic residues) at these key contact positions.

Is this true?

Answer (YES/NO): NO